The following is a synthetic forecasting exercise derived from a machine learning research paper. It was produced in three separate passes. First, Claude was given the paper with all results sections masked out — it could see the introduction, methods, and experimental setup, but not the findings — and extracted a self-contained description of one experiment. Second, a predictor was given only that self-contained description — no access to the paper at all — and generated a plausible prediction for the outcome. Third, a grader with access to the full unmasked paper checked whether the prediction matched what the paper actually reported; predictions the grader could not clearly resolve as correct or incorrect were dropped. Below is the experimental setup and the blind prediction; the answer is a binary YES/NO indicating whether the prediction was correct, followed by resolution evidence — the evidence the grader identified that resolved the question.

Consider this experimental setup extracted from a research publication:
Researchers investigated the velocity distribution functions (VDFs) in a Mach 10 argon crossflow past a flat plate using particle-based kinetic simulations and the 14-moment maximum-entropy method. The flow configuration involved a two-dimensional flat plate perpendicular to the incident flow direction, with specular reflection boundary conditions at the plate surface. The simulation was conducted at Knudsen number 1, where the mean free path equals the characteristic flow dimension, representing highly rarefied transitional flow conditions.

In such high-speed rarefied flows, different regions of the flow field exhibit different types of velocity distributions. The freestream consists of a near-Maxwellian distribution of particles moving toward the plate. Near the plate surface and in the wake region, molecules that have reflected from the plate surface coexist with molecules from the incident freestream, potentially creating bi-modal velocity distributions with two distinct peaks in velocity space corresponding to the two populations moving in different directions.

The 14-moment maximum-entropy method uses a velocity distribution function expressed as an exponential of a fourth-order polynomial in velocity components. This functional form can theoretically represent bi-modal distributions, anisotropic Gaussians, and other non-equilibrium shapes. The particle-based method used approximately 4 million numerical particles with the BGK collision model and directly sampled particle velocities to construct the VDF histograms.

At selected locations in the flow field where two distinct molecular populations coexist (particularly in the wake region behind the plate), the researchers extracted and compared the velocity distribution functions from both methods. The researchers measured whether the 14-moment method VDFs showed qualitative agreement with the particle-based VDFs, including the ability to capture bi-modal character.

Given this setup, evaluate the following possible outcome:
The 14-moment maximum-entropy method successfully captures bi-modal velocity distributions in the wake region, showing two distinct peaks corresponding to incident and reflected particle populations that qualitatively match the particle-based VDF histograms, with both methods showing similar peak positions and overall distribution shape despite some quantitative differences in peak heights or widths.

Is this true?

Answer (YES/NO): NO